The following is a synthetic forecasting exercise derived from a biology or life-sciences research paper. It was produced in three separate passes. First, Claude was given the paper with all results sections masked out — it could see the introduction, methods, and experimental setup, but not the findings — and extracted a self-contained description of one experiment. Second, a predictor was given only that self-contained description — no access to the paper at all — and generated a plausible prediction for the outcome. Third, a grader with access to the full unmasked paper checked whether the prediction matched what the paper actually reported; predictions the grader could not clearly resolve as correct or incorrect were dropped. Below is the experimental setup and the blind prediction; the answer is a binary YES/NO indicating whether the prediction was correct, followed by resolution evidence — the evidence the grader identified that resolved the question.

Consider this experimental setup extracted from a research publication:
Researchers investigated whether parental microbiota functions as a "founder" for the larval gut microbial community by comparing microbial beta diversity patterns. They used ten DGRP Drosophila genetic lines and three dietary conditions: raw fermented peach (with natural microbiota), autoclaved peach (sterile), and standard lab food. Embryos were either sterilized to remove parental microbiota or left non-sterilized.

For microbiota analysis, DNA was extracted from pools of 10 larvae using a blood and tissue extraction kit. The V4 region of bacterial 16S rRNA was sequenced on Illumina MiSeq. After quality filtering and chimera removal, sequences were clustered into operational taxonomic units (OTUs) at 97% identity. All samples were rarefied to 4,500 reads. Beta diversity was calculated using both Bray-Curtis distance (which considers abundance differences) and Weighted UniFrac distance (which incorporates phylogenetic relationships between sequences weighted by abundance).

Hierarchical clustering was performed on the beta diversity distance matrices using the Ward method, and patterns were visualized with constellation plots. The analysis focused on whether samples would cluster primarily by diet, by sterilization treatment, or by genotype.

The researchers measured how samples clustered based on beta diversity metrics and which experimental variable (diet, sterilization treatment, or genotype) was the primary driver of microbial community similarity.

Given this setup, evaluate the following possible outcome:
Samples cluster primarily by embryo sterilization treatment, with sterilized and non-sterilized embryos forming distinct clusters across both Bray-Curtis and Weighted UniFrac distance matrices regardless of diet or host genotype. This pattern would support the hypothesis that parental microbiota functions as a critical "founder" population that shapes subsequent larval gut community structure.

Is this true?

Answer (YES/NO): NO